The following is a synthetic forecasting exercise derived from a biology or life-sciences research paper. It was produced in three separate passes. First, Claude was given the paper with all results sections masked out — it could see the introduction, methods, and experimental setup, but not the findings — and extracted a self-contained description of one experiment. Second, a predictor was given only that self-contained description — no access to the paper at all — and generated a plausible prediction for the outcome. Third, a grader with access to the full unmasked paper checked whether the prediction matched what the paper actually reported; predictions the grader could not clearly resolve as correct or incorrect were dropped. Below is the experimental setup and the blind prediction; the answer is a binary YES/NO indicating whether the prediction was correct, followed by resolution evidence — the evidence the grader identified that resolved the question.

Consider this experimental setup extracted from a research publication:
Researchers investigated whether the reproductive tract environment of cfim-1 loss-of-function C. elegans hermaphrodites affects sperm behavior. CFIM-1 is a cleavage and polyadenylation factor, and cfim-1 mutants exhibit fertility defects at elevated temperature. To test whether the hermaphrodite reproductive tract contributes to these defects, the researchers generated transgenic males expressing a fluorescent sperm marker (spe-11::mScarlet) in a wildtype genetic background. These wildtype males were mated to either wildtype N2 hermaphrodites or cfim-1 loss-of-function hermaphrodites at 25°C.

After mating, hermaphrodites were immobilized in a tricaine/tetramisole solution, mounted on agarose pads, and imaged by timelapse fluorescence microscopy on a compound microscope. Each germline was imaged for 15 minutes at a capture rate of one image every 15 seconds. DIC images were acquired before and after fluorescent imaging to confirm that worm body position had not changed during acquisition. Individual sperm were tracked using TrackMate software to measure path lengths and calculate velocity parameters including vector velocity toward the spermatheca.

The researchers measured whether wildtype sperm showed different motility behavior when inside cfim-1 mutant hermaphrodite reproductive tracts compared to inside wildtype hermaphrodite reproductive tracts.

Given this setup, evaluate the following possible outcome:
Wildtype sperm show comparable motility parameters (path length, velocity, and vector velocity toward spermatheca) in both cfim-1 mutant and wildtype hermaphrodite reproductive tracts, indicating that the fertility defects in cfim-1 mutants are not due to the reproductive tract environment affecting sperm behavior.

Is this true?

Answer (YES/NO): NO